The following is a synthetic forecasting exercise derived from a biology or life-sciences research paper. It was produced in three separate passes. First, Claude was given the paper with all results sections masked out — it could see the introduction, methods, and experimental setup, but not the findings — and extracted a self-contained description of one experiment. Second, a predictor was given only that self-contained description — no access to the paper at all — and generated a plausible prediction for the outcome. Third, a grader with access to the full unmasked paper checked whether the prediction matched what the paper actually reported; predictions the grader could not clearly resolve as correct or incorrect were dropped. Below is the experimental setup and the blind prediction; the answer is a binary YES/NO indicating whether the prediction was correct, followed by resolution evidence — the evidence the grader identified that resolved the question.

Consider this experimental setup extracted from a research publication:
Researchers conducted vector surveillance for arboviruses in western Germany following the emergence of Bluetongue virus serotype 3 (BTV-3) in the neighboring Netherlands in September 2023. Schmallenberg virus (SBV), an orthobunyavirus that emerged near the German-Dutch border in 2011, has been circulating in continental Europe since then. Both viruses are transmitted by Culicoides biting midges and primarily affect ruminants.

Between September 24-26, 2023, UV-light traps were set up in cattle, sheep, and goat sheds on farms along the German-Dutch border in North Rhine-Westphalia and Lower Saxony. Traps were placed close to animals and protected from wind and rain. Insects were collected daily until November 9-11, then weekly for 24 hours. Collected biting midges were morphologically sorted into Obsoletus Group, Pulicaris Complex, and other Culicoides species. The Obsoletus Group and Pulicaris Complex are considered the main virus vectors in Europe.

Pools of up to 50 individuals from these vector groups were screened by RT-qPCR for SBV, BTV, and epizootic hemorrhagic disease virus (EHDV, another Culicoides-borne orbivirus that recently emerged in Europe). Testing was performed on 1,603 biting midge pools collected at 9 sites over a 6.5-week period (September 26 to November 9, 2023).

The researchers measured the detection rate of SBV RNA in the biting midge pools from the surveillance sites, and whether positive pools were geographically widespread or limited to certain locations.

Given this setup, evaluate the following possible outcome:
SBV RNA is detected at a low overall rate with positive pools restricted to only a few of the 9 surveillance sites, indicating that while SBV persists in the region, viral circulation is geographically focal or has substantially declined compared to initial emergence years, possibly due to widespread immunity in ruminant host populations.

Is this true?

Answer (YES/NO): NO